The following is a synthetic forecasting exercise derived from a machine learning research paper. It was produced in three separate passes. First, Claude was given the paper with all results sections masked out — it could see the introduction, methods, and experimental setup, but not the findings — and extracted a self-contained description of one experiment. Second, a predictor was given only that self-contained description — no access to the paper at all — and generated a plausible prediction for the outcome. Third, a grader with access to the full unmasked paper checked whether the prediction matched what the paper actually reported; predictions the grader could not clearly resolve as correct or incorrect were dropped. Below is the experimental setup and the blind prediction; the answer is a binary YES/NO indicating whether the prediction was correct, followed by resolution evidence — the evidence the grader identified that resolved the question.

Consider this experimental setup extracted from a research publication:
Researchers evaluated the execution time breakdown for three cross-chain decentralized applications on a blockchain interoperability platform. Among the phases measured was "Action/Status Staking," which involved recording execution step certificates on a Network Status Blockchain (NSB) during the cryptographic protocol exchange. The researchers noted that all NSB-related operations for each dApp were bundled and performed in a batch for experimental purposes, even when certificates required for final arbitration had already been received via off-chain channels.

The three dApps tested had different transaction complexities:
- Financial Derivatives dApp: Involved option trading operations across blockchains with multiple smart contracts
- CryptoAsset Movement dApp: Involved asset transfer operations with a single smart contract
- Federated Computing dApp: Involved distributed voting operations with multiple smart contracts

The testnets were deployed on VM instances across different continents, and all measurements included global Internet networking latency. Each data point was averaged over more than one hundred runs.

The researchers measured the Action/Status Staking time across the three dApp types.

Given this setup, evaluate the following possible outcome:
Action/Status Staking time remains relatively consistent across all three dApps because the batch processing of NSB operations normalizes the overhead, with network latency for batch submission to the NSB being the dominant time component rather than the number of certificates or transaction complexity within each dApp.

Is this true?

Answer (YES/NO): YES